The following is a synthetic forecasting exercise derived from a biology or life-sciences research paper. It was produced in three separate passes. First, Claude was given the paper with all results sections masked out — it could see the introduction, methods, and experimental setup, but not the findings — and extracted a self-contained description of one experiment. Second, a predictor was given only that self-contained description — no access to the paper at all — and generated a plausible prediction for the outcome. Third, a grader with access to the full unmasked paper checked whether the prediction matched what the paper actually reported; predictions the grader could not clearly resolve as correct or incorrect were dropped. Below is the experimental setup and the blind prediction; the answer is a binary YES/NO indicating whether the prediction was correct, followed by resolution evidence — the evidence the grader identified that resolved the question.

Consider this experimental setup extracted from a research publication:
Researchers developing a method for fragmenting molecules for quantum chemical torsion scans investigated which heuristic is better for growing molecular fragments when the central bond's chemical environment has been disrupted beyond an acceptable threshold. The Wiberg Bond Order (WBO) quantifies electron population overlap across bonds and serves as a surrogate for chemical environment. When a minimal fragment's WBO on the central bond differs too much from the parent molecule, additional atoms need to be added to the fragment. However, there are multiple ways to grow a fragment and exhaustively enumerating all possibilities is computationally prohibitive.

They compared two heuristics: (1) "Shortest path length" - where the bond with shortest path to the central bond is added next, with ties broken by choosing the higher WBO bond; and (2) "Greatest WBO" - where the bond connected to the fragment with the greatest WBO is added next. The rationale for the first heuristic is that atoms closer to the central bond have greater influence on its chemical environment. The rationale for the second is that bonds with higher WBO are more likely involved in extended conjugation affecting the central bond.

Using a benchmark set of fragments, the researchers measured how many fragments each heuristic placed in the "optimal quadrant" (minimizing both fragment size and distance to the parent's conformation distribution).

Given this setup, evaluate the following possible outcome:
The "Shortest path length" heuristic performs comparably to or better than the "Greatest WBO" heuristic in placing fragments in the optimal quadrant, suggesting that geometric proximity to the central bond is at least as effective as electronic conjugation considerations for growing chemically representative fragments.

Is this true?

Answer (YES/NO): YES